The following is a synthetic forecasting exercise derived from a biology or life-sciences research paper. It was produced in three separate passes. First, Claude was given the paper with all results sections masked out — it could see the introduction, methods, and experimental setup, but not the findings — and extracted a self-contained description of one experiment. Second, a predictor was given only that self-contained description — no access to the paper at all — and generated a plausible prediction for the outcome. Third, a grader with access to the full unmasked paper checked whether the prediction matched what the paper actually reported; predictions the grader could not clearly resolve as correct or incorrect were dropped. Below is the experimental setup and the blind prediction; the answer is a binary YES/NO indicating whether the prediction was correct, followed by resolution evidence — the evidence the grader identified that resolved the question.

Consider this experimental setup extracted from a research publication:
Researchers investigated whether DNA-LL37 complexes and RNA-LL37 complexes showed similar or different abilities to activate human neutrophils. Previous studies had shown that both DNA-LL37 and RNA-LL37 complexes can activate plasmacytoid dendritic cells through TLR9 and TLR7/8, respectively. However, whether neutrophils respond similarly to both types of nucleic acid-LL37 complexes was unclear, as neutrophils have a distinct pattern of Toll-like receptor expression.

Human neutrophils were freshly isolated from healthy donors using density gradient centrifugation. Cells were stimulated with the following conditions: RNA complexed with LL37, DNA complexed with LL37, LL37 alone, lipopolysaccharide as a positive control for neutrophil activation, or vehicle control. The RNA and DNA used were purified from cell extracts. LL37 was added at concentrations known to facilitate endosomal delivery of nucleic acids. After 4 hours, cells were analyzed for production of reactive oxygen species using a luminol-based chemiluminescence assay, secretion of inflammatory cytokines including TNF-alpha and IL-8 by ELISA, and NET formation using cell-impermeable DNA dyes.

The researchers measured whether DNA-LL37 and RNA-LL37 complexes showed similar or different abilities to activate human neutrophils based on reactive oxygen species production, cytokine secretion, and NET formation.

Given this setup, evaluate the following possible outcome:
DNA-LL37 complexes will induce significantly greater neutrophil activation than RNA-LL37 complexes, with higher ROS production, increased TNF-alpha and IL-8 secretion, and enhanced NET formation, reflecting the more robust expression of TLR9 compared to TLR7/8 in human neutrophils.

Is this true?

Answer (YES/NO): NO